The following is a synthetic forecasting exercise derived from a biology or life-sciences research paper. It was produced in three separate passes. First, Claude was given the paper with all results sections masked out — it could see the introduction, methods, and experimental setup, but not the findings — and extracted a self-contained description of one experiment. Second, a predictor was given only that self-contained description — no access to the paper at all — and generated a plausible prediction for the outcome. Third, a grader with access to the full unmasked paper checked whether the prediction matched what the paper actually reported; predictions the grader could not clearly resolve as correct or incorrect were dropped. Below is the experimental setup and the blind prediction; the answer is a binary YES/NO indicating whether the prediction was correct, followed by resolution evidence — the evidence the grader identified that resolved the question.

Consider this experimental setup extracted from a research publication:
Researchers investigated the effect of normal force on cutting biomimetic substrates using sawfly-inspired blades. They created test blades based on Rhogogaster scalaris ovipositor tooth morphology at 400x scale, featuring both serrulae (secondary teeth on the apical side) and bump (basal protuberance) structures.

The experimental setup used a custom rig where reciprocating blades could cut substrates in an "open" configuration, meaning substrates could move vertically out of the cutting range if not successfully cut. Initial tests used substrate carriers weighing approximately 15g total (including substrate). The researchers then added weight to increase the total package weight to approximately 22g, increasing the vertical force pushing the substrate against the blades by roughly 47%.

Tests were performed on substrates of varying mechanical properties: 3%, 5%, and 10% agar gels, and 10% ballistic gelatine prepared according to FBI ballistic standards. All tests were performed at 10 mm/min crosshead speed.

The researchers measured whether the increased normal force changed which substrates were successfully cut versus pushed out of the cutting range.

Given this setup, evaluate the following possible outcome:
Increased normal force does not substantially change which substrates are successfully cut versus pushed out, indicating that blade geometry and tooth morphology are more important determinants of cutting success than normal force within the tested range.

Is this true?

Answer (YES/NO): NO